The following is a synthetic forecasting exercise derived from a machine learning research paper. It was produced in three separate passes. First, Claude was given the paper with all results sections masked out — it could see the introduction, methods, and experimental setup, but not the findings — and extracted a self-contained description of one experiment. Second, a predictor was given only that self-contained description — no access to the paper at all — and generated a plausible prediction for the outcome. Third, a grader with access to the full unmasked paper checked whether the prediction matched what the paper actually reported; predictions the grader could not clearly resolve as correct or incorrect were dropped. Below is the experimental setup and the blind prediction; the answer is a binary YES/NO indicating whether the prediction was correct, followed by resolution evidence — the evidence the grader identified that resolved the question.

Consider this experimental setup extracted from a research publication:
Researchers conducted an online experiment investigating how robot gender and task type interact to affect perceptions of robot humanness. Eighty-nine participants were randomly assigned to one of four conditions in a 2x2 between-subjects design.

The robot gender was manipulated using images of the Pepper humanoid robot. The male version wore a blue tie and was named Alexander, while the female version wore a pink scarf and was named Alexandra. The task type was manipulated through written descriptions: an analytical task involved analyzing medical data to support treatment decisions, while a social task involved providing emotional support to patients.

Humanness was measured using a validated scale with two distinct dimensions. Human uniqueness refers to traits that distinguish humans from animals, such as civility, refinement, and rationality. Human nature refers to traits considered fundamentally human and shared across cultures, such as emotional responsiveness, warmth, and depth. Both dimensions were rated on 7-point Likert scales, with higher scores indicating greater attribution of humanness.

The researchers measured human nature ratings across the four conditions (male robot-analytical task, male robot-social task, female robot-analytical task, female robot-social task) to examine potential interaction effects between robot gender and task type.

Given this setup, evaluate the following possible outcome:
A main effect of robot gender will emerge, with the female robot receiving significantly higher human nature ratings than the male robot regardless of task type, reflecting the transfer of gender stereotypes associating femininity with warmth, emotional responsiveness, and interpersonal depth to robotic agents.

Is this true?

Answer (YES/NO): NO